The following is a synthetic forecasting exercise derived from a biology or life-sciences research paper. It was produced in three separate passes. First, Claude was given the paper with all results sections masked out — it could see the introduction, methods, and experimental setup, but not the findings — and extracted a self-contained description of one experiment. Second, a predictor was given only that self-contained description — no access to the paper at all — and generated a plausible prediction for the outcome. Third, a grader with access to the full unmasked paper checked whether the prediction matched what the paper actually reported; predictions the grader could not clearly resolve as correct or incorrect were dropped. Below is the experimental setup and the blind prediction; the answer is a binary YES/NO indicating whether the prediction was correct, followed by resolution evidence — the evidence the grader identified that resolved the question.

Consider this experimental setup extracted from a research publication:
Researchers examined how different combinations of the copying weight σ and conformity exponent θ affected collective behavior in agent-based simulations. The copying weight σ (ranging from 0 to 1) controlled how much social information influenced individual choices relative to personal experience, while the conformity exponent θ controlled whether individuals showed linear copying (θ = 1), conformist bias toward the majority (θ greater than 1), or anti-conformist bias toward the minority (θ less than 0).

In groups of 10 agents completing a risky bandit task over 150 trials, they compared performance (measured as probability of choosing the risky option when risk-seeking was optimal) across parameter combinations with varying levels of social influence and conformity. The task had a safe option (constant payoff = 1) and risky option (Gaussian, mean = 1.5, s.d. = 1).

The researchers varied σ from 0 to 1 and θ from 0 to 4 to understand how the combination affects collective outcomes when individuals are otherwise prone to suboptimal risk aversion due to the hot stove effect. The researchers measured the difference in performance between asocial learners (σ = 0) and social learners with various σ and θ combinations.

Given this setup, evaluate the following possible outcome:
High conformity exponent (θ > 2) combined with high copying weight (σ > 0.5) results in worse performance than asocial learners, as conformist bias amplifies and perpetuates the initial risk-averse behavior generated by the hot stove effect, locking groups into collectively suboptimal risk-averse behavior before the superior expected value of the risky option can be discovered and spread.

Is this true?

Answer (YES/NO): NO